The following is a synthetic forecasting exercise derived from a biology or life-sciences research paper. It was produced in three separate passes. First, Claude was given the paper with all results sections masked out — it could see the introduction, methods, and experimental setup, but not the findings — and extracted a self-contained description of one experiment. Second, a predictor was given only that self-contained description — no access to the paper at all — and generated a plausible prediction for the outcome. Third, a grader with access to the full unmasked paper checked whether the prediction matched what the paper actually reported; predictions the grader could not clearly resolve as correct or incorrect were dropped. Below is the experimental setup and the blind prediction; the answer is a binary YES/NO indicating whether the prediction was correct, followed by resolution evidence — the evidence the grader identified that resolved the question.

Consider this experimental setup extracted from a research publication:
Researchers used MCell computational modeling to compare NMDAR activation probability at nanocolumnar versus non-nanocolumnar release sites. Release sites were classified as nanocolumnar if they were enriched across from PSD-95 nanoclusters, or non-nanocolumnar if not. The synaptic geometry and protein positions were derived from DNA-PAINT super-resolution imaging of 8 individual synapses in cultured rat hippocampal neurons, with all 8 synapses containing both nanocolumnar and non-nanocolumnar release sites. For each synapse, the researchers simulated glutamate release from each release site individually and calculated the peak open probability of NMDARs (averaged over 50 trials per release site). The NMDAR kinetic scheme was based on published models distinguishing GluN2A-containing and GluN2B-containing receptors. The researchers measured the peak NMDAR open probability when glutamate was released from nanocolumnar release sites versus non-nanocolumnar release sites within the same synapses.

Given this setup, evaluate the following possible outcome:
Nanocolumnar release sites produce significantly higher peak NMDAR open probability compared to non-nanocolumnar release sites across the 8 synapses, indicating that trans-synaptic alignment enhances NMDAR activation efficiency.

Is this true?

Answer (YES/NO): NO